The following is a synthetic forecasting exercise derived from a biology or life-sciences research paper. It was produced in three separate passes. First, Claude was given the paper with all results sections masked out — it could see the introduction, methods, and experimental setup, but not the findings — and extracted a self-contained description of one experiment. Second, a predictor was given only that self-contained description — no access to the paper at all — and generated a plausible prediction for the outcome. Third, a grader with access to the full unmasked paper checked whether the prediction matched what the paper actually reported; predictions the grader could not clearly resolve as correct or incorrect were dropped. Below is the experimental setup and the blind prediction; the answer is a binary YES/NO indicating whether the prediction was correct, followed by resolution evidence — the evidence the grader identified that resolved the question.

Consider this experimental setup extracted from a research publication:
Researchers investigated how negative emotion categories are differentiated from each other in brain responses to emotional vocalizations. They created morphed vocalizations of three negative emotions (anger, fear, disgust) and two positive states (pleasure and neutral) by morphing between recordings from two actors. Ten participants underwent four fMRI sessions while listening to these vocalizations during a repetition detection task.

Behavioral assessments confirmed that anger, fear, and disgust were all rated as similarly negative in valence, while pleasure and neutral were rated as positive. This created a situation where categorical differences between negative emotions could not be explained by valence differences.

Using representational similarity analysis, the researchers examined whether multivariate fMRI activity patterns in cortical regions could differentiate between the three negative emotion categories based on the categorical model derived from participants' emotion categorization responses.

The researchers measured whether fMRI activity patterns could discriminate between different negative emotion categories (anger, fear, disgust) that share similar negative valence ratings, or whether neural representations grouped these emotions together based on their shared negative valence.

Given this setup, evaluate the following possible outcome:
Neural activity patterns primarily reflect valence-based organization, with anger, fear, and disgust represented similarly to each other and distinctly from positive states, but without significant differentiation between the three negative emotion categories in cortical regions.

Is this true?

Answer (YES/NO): NO